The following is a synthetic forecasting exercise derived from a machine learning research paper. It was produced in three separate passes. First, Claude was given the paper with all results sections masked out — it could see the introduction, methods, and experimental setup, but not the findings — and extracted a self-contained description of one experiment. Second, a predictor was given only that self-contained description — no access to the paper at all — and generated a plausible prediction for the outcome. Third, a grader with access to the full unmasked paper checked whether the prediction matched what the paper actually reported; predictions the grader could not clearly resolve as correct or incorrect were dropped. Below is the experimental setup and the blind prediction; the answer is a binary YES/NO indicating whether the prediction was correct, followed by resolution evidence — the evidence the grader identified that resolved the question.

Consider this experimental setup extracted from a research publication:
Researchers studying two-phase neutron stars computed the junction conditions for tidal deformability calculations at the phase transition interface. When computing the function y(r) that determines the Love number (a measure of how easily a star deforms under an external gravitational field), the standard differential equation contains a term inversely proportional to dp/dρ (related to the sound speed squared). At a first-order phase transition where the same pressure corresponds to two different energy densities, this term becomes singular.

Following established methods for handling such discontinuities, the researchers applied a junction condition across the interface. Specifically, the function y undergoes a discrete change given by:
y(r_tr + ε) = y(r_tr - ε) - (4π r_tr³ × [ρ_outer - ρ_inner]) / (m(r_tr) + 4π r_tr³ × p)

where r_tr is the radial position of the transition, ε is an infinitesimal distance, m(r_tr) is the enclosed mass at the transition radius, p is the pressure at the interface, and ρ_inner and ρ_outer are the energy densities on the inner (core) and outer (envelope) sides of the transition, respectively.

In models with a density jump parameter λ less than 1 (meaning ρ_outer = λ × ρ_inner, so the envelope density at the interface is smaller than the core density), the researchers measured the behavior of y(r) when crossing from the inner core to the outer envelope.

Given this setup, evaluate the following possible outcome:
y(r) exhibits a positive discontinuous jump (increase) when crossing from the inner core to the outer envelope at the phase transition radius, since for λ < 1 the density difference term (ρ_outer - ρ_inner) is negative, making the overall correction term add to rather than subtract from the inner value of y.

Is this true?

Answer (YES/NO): YES